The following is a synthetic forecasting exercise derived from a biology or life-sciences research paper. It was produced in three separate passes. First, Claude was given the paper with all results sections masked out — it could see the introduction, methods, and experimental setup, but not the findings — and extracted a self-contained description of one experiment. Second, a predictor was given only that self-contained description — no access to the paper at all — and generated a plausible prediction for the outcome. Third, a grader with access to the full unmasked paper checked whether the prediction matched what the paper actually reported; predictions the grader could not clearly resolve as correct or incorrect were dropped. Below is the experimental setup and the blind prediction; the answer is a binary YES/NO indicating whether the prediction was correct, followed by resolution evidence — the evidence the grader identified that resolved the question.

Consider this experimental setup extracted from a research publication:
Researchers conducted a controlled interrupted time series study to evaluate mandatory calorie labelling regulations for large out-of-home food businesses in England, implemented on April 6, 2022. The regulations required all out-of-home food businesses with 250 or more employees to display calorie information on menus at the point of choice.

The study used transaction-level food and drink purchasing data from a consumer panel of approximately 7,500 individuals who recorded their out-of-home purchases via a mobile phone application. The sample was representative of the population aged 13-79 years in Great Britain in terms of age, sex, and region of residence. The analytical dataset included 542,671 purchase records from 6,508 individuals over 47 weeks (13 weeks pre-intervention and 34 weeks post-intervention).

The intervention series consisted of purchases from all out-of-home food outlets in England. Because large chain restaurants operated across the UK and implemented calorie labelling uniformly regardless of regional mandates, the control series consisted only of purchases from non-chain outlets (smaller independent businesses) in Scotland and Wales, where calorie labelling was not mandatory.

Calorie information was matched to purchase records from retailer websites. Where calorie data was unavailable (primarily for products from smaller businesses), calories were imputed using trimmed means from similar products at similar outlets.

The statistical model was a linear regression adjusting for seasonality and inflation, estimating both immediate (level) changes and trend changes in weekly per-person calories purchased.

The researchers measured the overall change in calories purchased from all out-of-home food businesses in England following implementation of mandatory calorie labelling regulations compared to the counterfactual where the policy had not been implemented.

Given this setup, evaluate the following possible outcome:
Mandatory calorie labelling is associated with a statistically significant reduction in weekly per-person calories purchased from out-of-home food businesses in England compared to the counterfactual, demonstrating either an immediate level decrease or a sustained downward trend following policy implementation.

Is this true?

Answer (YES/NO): NO